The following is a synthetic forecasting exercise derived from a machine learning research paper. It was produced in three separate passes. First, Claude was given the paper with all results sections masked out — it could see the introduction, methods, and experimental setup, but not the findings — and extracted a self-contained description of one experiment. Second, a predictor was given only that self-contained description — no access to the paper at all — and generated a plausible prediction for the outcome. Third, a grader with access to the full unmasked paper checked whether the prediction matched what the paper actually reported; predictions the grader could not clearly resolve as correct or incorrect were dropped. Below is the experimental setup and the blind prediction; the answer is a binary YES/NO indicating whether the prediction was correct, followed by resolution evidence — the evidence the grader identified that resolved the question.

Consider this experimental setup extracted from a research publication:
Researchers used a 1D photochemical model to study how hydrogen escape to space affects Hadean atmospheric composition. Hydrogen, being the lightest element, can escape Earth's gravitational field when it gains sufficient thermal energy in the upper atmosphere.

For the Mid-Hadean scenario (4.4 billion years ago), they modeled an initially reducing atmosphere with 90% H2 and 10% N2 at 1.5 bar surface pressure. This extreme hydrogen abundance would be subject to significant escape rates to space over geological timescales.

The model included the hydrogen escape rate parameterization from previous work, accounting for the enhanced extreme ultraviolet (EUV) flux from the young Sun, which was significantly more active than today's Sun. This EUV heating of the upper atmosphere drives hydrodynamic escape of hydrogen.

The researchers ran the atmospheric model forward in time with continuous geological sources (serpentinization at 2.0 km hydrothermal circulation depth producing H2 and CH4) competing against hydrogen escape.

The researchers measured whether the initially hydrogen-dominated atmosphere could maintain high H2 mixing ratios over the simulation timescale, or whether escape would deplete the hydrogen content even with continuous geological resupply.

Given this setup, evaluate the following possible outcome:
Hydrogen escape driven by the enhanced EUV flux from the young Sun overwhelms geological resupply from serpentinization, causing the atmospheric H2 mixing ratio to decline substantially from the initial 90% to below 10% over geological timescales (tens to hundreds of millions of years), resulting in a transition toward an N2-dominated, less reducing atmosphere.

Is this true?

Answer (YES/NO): NO